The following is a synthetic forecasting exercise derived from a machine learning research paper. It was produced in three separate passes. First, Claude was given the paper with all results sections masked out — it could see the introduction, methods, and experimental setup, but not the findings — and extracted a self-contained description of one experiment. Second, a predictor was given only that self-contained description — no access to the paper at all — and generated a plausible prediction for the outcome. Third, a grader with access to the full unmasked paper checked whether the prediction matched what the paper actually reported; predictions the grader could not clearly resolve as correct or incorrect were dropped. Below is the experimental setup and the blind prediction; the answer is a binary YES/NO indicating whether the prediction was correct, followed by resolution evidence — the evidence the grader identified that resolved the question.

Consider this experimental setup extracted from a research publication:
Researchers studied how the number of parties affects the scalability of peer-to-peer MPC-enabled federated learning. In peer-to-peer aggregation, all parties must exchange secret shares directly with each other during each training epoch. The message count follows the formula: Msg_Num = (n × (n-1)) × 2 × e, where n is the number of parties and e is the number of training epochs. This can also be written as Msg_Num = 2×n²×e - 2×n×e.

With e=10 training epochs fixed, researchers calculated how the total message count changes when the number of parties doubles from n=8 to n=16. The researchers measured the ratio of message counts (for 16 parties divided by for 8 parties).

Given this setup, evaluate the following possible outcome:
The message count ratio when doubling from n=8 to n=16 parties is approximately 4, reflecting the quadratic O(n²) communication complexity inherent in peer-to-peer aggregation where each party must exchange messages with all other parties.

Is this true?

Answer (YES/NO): NO